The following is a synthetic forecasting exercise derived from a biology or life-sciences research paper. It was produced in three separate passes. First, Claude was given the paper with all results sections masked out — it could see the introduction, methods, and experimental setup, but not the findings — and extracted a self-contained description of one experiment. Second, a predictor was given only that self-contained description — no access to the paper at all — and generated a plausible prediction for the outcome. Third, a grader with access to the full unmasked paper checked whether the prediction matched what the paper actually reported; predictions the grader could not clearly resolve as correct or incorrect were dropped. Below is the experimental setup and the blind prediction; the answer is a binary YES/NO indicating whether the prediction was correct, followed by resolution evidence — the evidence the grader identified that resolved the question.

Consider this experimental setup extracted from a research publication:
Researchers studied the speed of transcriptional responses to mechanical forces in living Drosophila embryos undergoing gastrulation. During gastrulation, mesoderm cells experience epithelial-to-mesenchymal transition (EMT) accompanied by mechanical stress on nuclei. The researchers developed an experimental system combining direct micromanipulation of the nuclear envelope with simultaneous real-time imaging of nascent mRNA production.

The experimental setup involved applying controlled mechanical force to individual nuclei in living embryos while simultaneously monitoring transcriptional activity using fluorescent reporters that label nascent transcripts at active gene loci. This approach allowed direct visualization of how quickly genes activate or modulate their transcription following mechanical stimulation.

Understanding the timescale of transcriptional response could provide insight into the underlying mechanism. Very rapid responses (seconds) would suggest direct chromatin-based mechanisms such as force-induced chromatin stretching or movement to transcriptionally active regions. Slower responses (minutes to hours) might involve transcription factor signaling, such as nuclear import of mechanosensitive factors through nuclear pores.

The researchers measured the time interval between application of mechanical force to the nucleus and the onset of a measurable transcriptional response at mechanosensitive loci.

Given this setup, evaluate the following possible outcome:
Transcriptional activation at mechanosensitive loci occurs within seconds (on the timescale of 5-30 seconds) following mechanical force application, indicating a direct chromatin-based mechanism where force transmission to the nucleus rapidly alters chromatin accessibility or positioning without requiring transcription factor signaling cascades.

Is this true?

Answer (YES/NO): YES